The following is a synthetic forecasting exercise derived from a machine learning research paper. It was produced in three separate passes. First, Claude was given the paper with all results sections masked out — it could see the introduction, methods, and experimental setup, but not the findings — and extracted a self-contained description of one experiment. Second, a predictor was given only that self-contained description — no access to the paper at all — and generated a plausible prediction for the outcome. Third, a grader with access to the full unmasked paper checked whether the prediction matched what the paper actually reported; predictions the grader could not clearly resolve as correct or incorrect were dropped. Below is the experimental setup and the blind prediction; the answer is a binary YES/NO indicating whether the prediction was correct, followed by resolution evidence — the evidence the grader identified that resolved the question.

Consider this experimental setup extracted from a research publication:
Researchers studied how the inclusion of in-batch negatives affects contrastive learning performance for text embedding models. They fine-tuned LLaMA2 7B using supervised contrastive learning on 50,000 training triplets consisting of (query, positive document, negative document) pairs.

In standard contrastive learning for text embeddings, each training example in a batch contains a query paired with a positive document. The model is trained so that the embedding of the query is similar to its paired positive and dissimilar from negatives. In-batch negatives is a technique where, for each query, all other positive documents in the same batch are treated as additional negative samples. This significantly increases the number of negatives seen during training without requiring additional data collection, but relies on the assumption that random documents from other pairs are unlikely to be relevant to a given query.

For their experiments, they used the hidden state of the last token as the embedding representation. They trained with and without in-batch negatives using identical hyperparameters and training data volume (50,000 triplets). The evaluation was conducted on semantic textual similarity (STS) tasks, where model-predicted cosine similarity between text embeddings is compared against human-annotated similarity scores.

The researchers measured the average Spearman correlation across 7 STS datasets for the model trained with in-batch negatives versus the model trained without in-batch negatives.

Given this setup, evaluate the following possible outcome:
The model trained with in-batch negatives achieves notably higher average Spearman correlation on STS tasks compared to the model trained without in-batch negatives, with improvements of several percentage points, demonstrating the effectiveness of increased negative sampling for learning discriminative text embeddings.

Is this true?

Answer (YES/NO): YES